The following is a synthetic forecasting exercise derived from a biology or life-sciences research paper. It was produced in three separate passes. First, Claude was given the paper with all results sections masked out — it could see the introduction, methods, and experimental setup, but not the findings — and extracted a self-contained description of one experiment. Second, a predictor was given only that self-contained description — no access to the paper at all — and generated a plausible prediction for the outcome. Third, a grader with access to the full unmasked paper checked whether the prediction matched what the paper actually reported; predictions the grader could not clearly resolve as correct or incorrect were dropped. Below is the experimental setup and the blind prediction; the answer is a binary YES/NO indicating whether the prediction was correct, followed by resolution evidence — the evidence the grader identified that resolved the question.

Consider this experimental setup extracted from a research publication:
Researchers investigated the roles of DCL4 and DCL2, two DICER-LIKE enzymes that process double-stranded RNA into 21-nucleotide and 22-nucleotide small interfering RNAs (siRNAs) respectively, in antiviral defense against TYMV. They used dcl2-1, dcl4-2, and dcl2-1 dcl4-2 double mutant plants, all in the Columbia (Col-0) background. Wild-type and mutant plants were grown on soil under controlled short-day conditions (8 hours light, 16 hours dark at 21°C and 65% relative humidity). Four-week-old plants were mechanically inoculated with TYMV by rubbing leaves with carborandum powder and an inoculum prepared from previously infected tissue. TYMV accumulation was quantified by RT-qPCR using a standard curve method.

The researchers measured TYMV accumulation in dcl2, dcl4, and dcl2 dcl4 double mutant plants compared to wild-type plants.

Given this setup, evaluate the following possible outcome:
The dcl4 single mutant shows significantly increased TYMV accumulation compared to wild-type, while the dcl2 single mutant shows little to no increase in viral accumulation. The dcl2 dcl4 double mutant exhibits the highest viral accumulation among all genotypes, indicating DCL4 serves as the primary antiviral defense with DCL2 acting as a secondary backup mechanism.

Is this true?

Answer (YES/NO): NO